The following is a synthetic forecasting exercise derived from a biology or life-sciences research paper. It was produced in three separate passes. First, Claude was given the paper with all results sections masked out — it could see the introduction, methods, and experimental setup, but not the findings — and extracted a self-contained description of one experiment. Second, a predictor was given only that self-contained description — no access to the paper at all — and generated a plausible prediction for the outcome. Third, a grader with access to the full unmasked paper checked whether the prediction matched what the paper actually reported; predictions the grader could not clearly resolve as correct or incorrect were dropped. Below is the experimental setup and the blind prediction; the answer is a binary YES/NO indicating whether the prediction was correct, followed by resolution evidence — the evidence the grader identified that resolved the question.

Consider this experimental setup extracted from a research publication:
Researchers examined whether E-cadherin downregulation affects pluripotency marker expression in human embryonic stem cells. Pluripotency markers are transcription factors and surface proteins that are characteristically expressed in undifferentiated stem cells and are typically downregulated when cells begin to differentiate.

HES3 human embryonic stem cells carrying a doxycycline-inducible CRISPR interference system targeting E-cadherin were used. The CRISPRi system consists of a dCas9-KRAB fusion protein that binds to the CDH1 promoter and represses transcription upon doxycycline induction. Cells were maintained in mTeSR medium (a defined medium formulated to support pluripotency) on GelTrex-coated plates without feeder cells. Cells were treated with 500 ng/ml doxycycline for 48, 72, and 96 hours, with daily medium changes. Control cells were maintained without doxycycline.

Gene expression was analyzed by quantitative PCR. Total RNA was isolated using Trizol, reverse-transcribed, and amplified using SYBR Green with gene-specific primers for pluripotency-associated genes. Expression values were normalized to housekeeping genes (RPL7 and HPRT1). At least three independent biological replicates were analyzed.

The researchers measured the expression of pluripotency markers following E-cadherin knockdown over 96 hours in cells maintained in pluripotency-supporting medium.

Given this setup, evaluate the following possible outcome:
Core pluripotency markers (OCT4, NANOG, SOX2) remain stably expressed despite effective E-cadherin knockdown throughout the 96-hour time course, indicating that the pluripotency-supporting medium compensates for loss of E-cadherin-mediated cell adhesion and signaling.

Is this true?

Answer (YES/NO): NO